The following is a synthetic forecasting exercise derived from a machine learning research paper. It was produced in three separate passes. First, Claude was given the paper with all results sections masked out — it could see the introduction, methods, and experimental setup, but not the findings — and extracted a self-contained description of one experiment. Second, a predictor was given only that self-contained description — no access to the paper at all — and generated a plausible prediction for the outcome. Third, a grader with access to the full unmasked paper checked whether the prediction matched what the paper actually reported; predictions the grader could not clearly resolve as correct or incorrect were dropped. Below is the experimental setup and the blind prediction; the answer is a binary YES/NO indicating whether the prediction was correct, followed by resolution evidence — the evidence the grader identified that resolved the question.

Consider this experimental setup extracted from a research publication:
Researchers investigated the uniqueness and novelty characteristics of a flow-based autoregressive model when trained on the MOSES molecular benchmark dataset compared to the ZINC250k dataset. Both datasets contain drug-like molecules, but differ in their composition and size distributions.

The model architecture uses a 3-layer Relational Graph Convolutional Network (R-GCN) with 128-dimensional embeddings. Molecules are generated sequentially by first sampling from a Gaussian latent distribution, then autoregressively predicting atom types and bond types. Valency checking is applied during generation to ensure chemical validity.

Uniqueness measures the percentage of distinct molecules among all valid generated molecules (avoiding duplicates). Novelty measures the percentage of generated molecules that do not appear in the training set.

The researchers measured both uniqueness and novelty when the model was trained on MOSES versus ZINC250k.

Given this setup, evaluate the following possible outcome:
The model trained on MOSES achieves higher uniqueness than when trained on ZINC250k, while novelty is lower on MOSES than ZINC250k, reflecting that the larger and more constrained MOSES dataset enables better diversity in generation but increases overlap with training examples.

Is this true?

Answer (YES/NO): NO